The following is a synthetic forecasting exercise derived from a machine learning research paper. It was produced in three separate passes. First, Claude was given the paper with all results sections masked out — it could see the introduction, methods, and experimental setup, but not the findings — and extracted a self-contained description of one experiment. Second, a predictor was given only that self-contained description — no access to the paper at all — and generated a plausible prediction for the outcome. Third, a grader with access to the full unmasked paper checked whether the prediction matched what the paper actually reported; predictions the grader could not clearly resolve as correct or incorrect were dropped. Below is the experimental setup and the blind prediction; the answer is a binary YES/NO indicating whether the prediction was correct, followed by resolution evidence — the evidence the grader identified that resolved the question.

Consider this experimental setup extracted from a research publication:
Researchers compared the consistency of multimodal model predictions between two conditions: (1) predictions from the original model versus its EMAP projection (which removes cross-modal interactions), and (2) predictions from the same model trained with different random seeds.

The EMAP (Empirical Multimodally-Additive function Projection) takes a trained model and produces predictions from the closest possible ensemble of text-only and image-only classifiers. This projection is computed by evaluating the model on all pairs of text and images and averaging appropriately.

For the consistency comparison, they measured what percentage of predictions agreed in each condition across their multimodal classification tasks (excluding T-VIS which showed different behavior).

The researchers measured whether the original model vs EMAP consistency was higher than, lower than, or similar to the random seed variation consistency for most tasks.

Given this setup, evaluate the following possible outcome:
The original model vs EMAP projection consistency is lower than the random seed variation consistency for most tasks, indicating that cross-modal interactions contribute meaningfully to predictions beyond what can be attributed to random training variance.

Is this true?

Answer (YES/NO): NO